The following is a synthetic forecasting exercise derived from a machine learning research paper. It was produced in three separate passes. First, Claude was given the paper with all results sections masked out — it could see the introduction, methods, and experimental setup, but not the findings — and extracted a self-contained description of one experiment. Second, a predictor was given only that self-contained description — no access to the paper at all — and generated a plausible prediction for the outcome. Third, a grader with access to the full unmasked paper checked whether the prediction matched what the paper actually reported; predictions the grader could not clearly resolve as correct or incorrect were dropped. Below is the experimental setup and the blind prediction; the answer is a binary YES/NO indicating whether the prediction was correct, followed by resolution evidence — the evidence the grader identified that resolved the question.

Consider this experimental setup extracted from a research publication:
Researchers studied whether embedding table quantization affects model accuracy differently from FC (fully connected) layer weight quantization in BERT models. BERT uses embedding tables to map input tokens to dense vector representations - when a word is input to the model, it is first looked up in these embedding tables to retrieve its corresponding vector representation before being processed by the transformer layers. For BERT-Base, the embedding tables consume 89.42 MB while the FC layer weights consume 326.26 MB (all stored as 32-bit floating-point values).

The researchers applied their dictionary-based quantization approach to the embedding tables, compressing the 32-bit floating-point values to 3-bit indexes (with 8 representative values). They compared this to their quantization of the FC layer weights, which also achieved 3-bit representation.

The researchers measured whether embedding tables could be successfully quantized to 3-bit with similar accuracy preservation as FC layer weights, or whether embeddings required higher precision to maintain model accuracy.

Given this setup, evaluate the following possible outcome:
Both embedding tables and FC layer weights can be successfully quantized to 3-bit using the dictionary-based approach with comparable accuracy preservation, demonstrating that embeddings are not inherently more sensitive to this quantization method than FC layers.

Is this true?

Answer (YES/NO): NO